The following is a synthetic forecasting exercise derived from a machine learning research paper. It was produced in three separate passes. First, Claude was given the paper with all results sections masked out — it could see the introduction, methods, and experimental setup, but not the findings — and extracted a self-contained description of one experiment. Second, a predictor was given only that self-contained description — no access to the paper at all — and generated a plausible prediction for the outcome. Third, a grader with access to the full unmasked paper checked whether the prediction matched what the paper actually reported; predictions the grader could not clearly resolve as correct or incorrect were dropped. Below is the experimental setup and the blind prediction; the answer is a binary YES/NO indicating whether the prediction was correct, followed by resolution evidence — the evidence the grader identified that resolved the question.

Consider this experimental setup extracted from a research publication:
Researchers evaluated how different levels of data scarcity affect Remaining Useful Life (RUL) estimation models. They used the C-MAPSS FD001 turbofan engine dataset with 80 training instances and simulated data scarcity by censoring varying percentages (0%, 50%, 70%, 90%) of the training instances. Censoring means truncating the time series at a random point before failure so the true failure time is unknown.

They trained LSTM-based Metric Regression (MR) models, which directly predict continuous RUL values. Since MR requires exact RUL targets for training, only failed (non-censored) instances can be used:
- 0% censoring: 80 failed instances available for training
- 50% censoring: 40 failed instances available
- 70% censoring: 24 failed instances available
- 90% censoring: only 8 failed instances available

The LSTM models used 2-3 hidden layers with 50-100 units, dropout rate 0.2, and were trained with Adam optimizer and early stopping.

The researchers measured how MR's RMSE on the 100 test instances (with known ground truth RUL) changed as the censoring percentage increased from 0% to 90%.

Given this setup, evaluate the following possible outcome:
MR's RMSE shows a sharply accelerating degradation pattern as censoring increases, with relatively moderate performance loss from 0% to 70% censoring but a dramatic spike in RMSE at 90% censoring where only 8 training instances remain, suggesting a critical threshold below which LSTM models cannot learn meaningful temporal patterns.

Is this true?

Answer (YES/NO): YES